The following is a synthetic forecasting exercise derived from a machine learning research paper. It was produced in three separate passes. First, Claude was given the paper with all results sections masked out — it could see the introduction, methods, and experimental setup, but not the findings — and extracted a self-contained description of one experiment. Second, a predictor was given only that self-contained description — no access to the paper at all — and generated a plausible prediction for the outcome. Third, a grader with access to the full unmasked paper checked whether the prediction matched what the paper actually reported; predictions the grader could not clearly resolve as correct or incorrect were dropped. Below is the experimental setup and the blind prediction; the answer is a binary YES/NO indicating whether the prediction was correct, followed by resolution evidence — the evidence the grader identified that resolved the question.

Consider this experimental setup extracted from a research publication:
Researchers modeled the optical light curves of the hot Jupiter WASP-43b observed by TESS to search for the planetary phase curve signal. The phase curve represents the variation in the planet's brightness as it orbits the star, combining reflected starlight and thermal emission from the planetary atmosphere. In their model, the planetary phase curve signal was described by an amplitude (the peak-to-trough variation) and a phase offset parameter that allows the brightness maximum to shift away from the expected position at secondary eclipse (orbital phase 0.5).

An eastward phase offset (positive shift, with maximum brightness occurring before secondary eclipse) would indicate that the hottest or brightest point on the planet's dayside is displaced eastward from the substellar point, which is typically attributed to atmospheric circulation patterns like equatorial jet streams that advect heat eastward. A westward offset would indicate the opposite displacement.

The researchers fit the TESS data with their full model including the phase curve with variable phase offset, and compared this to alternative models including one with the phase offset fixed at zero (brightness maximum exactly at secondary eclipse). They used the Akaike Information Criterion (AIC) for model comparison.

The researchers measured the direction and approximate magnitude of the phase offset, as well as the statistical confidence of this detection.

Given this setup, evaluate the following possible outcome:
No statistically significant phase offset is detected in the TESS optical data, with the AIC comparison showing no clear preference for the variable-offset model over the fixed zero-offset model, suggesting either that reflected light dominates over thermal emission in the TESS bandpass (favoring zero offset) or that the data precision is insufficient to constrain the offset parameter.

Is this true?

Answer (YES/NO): NO